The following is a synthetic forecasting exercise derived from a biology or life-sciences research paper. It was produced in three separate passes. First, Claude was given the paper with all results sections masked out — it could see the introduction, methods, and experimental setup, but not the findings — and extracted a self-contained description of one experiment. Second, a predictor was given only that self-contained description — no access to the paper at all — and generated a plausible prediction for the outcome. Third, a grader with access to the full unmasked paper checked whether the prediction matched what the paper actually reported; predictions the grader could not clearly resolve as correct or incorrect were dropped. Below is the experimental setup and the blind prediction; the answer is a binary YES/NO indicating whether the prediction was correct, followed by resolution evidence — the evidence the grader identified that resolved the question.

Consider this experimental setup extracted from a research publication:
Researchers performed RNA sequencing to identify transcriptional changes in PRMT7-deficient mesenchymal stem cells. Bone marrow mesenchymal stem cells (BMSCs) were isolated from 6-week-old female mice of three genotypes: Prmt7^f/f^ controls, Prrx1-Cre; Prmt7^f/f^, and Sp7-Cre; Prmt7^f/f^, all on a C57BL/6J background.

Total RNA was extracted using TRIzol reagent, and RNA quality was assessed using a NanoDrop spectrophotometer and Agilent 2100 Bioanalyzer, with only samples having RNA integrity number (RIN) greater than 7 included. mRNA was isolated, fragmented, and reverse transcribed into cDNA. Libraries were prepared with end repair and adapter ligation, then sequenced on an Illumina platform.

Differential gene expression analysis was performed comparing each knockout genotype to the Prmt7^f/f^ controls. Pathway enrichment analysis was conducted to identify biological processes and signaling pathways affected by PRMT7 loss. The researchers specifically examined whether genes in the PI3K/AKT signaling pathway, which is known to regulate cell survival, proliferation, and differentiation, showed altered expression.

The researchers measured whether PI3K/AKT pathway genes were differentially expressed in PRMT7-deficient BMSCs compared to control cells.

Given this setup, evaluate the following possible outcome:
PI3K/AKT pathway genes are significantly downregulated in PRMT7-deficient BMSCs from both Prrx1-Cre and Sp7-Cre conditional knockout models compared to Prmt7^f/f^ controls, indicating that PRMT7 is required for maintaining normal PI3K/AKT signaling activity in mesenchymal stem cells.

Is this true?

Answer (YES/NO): NO